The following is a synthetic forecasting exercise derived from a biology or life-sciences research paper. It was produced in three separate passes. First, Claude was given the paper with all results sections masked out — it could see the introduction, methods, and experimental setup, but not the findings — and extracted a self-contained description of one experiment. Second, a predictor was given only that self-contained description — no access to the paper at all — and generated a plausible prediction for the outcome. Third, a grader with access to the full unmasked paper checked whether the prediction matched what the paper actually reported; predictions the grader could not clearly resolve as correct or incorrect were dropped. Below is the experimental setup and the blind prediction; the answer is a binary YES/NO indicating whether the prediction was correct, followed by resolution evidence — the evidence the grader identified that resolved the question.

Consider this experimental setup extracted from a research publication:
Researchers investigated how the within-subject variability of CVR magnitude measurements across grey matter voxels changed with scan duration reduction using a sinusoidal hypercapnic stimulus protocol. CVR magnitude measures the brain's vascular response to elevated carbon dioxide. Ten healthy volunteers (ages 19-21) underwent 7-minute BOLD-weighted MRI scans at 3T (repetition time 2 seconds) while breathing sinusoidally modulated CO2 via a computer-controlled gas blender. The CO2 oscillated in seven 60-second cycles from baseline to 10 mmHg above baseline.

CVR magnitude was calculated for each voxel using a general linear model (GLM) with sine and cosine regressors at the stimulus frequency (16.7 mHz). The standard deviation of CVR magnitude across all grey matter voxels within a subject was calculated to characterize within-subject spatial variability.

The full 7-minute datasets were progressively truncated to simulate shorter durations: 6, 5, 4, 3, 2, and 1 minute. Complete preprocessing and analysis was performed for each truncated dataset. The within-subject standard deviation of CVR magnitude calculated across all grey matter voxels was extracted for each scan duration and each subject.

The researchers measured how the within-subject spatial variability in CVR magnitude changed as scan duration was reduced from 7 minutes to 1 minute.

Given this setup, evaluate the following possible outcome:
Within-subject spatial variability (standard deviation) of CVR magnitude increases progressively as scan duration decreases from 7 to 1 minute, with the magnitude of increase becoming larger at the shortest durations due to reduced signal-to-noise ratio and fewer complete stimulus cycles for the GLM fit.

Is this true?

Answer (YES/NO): NO